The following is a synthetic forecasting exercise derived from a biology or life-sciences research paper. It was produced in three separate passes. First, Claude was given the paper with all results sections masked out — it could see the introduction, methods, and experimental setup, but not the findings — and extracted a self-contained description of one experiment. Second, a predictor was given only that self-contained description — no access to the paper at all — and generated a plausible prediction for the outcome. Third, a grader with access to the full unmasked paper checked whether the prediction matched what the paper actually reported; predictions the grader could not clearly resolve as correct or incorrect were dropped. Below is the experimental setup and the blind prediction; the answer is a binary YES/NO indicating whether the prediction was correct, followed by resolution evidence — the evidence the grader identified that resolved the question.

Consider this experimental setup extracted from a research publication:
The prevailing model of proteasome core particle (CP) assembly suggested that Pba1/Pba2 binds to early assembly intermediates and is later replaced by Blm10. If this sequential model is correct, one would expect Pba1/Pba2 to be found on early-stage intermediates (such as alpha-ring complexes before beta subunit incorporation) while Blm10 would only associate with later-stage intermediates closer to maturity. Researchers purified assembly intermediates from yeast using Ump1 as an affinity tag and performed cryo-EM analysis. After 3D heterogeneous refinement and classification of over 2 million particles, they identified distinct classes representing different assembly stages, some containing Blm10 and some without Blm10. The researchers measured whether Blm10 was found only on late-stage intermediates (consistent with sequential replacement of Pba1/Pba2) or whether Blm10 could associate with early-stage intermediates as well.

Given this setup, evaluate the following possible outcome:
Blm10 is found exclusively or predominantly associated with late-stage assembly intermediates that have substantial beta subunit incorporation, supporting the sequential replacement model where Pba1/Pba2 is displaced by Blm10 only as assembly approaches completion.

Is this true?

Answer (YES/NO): NO